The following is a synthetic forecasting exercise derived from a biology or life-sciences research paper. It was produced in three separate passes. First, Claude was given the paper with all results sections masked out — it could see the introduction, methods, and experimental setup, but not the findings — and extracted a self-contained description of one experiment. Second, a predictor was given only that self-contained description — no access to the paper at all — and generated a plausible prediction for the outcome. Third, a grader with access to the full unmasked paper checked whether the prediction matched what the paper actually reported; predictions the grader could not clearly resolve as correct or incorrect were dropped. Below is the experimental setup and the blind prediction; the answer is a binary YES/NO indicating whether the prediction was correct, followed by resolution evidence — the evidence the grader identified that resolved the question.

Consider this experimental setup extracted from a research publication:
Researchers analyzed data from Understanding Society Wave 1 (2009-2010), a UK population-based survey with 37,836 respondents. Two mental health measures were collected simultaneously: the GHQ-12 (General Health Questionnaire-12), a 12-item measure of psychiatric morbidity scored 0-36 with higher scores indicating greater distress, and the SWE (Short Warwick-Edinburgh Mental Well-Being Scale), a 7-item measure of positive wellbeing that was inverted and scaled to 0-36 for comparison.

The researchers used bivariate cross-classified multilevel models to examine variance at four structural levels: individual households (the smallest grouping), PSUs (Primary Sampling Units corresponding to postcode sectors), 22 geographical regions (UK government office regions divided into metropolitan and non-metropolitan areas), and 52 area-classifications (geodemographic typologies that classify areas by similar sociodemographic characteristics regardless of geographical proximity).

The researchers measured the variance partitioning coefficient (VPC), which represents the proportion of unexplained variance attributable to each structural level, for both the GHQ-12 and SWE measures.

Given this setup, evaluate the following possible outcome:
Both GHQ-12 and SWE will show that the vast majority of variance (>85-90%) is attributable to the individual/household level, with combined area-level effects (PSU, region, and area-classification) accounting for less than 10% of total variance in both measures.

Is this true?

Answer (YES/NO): YES